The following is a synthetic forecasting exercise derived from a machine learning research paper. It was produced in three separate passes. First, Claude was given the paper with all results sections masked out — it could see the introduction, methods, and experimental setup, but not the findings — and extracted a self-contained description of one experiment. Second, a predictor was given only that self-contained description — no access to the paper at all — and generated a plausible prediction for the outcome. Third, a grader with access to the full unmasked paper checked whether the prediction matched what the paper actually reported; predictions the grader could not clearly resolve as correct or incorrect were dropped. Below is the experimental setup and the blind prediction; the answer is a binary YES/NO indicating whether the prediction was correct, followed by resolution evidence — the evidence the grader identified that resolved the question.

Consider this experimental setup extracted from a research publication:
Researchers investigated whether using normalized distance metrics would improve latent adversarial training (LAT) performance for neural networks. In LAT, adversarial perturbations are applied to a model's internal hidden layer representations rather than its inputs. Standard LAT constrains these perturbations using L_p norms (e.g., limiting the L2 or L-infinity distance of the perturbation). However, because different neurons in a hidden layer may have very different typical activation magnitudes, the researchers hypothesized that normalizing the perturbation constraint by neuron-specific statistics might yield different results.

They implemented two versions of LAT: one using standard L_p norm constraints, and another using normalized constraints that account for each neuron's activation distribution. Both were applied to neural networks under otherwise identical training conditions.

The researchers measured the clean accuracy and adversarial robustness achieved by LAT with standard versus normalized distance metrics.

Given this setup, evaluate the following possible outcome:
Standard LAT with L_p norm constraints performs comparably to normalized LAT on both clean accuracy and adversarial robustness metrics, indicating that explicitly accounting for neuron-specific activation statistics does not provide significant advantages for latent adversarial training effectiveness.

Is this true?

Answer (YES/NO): YES